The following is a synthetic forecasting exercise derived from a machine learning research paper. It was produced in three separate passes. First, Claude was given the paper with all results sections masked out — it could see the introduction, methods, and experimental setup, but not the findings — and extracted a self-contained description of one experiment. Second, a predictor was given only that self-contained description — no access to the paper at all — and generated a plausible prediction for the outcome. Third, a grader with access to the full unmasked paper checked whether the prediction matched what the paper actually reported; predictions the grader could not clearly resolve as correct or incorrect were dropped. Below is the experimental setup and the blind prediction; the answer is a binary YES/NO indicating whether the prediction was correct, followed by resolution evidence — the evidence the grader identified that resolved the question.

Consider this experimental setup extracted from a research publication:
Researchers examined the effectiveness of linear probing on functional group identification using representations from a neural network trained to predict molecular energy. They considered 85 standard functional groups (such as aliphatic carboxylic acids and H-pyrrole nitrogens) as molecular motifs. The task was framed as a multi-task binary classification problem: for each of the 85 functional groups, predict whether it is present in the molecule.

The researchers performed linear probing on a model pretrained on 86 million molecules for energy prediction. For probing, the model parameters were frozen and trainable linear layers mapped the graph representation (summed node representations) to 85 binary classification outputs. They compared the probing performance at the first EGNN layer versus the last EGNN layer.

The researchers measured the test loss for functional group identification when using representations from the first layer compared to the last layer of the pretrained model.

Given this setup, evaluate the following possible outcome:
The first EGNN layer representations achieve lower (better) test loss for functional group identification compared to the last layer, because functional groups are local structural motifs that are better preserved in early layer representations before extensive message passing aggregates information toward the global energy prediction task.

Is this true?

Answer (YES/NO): NO